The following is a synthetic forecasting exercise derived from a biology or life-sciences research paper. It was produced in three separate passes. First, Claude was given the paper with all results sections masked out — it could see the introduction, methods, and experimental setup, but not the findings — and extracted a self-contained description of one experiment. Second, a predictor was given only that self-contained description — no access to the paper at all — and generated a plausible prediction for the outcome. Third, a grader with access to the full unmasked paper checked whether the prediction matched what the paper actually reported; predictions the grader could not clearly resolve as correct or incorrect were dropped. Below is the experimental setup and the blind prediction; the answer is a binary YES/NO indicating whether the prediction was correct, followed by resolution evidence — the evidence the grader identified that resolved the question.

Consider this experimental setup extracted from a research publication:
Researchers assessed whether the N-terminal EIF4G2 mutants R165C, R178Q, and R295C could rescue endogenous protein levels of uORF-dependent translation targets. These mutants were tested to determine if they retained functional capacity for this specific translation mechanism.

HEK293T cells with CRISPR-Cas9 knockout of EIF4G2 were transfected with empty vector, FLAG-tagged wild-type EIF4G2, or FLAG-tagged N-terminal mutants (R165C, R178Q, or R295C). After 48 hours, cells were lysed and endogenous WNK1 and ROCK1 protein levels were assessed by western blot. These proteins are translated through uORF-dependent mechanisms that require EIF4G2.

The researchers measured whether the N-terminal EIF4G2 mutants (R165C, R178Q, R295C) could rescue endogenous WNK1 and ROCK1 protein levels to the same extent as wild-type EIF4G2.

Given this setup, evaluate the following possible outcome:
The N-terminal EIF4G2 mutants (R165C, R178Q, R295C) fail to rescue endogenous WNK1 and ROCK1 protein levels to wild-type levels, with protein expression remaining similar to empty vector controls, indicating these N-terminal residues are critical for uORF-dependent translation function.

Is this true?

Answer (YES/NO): NO